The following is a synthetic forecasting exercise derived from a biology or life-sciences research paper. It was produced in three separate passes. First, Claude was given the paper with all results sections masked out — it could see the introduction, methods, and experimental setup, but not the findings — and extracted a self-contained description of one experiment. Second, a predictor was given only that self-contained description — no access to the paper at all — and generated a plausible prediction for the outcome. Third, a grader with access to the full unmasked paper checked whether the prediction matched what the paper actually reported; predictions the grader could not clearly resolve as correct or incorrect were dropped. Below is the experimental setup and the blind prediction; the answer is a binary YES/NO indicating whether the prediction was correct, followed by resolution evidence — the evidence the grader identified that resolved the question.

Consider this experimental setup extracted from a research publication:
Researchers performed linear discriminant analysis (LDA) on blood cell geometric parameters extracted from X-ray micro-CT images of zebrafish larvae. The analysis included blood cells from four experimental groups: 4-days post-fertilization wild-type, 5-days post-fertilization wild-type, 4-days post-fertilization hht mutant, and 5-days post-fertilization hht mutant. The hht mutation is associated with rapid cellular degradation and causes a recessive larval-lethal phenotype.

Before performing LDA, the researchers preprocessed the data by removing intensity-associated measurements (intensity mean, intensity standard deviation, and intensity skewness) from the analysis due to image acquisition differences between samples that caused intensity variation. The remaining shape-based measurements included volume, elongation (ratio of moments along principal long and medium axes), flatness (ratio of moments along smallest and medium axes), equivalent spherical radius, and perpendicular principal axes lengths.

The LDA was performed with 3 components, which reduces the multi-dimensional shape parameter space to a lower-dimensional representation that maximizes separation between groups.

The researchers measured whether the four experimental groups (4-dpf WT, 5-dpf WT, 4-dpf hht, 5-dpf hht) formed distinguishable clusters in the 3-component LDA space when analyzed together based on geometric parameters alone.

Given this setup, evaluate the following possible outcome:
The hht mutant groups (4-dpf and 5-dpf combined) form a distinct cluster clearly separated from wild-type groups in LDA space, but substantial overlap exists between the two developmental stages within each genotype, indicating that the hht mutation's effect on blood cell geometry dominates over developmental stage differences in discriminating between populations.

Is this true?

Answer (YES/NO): NO